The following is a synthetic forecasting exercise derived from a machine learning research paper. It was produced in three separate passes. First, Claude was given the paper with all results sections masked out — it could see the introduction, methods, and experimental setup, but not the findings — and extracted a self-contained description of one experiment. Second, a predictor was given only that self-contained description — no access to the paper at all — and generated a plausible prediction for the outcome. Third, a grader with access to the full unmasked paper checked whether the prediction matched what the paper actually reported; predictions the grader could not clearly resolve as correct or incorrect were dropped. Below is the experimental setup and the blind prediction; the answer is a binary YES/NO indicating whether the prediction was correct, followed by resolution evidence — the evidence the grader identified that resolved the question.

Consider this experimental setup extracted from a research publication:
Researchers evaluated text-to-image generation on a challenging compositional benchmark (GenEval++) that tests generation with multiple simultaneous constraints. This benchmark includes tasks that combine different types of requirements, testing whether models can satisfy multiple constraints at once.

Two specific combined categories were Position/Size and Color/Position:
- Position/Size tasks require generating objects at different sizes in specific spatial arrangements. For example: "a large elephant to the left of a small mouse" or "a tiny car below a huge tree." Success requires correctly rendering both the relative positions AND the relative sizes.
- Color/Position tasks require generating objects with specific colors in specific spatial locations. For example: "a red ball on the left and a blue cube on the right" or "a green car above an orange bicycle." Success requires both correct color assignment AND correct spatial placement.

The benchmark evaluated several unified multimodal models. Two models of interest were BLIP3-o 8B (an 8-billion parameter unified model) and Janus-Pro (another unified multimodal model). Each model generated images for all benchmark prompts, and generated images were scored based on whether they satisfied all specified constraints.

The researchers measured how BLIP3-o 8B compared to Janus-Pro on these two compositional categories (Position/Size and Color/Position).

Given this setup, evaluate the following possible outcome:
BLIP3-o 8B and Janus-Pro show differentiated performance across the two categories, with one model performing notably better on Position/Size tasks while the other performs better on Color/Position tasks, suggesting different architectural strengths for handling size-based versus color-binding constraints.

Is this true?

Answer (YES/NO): NO